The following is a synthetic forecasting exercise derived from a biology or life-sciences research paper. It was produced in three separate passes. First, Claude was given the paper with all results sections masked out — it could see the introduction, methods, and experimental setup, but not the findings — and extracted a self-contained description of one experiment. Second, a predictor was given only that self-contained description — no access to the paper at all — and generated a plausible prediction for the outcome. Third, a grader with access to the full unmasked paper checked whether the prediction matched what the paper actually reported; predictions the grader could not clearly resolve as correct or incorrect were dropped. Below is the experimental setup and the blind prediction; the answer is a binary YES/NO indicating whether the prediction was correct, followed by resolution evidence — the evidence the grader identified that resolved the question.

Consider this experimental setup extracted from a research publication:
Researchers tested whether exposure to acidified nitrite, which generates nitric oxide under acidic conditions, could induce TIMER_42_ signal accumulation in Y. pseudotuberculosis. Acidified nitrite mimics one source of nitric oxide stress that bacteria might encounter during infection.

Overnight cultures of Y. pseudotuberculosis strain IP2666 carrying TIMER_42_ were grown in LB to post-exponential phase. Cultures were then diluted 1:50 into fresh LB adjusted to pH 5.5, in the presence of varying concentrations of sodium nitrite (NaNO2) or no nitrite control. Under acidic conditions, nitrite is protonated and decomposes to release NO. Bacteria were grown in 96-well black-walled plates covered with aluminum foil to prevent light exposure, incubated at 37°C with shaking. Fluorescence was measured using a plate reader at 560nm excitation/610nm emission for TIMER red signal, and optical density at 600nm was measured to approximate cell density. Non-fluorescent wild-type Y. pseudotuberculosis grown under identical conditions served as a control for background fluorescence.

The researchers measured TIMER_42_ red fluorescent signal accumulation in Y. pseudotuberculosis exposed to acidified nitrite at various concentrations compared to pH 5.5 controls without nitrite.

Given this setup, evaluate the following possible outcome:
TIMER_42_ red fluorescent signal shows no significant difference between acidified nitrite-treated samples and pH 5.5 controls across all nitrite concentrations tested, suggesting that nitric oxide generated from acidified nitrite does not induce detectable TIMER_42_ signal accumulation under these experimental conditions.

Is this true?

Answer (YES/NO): NO